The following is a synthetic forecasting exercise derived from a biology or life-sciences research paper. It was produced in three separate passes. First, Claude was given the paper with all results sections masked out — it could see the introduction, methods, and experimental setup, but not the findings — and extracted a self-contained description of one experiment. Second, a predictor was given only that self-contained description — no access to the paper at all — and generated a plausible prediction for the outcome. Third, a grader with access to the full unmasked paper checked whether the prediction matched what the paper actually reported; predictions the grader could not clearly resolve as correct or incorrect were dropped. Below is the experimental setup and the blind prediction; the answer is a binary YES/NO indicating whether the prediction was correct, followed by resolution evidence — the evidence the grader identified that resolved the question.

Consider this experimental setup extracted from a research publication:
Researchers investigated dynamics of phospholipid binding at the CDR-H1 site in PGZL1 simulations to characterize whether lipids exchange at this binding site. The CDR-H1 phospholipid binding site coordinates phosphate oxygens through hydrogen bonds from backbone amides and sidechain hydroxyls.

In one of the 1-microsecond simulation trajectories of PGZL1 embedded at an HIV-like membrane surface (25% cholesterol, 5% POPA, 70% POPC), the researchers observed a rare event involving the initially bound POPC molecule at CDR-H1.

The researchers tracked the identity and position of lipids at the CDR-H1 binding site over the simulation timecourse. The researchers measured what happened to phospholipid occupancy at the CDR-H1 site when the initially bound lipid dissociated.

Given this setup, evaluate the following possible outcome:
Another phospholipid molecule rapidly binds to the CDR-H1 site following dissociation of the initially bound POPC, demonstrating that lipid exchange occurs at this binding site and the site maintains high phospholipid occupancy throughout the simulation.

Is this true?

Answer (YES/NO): YES